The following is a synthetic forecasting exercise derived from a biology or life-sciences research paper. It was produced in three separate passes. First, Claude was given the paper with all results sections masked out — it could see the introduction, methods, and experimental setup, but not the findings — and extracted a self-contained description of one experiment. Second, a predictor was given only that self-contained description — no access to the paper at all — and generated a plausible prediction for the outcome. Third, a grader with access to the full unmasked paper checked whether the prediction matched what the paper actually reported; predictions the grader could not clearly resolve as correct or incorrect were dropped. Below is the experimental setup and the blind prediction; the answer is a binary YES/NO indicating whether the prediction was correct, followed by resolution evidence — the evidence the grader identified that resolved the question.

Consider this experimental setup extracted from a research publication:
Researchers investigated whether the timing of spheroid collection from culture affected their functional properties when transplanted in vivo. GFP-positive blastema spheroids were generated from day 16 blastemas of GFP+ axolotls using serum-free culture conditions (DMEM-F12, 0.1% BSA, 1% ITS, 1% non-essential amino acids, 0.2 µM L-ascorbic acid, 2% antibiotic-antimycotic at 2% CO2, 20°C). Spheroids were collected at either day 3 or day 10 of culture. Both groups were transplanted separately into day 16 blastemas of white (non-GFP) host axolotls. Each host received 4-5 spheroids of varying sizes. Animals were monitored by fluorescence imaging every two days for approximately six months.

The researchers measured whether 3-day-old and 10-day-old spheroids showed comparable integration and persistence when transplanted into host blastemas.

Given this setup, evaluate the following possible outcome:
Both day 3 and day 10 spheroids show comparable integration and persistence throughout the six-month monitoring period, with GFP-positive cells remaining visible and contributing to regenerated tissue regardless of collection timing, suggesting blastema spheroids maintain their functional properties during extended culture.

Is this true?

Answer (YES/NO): NO